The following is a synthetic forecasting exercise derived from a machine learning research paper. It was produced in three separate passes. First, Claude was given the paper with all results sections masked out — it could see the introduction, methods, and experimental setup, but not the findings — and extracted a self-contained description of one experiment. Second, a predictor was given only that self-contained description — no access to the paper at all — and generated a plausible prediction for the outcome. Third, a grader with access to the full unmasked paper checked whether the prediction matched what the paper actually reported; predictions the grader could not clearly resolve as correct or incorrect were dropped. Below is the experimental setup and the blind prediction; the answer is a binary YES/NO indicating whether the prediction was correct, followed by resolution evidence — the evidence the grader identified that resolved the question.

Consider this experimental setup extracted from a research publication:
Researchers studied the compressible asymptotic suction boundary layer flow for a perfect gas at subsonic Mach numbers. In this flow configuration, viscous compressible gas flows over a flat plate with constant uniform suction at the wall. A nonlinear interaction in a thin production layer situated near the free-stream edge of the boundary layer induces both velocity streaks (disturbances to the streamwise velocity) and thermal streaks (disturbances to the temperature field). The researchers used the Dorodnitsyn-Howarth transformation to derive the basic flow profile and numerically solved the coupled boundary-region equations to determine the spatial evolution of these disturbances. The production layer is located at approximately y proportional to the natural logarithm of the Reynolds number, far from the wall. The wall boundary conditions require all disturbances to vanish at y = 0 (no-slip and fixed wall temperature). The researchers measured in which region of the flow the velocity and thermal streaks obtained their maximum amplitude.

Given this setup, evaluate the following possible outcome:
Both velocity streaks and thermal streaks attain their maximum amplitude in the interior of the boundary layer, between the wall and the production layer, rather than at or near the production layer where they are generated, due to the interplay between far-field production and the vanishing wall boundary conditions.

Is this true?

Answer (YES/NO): YES